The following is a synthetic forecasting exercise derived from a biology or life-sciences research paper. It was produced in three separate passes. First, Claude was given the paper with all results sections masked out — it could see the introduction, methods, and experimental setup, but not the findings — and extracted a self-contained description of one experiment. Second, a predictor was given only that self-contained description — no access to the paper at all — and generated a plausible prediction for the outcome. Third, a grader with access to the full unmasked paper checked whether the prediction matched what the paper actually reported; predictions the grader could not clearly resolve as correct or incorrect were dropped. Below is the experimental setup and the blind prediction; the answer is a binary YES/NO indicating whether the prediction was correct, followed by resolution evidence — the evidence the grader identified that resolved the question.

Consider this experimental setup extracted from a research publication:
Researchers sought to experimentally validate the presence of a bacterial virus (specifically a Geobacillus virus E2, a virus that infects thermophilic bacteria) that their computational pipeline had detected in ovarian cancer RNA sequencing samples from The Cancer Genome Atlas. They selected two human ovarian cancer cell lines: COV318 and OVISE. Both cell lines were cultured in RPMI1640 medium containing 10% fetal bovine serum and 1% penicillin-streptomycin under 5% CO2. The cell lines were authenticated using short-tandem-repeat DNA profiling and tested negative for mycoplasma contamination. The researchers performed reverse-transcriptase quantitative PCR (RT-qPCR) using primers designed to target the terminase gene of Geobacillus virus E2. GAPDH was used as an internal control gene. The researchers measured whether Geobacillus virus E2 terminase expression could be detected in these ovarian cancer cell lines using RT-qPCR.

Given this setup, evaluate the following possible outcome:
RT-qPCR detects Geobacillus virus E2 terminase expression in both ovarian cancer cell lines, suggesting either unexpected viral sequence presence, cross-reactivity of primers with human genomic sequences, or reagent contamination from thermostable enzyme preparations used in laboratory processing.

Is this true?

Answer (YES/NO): NO